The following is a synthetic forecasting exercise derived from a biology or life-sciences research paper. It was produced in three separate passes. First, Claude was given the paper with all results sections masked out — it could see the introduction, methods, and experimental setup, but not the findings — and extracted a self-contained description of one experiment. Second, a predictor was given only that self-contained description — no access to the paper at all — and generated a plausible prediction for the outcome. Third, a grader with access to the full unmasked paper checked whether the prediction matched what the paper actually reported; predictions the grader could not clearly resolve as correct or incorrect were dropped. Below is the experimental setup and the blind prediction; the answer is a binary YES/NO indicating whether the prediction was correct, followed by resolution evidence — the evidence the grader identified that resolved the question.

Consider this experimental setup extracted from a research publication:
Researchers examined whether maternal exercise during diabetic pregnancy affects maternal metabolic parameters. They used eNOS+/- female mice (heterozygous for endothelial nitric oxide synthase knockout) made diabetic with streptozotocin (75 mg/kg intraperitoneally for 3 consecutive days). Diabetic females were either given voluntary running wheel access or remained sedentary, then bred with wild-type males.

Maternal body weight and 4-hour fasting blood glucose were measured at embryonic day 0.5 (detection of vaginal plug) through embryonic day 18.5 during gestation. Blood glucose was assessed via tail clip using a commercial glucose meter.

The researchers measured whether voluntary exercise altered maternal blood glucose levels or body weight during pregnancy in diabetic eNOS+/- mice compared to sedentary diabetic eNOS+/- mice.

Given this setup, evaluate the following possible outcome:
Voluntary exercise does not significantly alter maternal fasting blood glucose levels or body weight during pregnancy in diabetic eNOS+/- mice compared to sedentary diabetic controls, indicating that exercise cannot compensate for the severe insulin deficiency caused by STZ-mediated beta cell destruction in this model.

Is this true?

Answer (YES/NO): YES